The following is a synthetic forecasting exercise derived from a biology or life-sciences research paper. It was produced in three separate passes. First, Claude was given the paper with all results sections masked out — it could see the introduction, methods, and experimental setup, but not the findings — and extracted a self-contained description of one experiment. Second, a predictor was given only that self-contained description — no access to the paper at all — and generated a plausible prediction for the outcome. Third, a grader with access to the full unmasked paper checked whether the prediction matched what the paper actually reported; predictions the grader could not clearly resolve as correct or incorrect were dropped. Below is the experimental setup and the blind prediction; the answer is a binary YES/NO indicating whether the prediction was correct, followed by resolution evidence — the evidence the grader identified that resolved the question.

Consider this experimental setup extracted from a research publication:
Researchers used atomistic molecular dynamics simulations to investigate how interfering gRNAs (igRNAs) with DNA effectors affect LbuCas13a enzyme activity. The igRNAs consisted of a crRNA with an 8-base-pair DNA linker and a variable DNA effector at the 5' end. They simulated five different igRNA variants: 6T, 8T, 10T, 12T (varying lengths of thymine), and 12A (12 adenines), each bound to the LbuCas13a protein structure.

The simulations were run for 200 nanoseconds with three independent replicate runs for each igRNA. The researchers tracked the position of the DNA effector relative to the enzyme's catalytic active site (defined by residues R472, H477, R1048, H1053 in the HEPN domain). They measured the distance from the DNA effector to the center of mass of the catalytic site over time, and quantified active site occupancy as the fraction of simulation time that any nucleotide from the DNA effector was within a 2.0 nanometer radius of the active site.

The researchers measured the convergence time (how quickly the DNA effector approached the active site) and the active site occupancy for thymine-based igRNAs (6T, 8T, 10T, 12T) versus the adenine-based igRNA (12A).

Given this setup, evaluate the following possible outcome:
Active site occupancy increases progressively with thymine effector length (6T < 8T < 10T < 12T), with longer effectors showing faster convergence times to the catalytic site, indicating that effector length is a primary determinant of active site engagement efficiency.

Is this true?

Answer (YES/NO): NO